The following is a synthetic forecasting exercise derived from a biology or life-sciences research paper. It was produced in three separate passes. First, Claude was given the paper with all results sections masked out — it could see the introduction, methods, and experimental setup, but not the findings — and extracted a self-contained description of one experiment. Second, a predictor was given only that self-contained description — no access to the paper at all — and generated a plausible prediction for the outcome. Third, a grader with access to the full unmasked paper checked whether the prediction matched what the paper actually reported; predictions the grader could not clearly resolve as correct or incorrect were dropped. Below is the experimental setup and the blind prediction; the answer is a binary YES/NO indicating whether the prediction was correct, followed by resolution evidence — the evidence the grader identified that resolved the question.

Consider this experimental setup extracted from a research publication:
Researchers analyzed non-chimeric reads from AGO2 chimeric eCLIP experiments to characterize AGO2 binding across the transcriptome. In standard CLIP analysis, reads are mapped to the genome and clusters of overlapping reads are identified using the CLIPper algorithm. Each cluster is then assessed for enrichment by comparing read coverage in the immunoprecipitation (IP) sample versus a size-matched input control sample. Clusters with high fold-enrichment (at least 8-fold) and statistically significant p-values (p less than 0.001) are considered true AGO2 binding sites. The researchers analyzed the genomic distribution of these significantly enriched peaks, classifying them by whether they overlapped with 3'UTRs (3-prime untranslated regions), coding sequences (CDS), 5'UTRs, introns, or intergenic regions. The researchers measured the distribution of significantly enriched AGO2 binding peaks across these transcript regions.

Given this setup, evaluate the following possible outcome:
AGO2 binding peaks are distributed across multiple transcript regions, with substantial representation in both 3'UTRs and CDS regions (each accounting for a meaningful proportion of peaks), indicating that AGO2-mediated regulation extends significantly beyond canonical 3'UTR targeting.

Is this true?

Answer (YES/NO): NO